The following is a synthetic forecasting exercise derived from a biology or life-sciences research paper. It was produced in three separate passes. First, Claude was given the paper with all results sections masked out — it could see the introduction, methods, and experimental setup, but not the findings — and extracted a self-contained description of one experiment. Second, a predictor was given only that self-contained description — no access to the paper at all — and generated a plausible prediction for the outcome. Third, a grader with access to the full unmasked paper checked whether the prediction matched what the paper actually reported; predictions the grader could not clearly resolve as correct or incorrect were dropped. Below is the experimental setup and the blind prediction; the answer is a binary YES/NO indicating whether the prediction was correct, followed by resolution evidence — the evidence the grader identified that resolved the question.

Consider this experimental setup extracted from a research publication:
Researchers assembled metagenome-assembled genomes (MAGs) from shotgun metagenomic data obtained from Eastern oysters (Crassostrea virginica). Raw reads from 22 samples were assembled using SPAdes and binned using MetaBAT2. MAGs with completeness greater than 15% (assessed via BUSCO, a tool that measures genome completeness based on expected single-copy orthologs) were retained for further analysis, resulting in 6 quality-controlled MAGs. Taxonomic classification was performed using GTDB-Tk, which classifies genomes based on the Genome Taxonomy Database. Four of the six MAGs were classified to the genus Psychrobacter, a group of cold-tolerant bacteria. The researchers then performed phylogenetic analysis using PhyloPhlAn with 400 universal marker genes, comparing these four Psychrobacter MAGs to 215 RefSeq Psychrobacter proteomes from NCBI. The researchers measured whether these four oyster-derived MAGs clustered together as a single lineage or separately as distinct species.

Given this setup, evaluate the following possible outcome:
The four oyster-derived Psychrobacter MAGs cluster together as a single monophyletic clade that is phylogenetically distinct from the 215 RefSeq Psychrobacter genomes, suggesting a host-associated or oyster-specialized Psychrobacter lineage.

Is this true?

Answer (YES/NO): NO